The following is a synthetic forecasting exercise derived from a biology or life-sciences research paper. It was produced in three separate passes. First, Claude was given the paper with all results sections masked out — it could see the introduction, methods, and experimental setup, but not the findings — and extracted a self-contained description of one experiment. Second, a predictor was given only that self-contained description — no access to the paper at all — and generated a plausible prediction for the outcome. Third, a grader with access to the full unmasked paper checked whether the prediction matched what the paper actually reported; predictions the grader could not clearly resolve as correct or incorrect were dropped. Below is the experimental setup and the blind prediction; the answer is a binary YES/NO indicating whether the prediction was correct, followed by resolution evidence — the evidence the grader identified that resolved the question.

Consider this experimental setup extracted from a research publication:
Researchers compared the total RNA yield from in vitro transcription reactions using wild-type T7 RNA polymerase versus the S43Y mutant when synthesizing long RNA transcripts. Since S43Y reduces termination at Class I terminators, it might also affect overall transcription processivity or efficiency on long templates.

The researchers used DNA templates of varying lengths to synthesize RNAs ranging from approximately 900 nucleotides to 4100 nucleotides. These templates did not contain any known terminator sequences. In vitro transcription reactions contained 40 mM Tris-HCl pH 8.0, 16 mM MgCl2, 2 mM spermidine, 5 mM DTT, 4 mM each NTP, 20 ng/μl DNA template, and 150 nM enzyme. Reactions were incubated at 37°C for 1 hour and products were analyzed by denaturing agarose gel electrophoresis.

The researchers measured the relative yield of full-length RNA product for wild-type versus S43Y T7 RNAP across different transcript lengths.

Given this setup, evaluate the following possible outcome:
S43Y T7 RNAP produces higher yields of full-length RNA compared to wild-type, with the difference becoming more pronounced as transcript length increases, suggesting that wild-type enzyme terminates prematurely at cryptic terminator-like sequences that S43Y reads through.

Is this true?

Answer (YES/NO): NO